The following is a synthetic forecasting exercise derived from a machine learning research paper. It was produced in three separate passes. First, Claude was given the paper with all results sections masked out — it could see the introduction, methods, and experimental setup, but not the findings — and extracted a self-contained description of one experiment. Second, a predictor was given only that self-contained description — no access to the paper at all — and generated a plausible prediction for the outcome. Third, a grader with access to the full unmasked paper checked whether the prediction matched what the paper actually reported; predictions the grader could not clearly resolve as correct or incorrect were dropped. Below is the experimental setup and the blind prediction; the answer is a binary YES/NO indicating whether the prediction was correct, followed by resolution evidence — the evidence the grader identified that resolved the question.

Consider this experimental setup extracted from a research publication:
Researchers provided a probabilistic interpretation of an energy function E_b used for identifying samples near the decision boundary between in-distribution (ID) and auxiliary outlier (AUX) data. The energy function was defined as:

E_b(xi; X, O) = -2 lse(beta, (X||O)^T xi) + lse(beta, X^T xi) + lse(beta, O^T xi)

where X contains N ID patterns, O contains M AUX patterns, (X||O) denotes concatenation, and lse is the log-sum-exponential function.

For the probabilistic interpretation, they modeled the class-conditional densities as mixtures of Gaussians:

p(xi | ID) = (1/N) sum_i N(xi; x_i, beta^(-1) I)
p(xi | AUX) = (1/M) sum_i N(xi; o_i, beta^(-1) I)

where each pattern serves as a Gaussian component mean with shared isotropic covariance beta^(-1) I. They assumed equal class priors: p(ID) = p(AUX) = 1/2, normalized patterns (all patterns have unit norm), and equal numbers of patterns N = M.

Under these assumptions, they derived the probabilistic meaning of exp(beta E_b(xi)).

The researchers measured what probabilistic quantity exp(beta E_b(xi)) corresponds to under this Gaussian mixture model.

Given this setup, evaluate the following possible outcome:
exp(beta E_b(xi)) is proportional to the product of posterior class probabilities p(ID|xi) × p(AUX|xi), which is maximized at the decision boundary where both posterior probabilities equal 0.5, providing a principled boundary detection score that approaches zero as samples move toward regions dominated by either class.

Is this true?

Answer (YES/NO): YES